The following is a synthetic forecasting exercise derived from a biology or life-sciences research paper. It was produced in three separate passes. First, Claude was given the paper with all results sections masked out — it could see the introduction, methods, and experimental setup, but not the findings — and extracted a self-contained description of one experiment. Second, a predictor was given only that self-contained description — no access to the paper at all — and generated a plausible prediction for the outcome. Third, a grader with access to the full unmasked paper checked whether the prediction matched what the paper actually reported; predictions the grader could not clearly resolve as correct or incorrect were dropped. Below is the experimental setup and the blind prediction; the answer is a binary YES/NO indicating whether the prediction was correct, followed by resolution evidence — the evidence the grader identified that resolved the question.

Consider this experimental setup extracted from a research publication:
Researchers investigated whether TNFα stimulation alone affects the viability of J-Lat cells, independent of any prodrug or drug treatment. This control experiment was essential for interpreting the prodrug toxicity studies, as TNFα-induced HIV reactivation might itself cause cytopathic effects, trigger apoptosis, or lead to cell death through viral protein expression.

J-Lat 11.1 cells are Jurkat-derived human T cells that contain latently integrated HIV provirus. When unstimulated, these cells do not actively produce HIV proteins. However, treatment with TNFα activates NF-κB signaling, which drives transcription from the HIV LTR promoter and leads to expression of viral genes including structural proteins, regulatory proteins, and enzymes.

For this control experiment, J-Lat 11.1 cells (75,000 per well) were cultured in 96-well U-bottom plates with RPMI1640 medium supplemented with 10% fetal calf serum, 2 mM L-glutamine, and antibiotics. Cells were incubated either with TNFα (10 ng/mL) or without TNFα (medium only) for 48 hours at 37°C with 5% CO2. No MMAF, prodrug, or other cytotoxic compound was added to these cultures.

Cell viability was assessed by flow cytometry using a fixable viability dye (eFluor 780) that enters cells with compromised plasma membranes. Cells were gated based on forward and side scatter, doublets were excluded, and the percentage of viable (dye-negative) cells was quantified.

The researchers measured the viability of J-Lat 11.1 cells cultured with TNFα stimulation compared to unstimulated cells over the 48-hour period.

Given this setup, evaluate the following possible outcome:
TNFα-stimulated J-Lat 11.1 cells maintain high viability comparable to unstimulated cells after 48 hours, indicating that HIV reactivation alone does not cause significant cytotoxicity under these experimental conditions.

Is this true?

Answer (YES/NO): YES